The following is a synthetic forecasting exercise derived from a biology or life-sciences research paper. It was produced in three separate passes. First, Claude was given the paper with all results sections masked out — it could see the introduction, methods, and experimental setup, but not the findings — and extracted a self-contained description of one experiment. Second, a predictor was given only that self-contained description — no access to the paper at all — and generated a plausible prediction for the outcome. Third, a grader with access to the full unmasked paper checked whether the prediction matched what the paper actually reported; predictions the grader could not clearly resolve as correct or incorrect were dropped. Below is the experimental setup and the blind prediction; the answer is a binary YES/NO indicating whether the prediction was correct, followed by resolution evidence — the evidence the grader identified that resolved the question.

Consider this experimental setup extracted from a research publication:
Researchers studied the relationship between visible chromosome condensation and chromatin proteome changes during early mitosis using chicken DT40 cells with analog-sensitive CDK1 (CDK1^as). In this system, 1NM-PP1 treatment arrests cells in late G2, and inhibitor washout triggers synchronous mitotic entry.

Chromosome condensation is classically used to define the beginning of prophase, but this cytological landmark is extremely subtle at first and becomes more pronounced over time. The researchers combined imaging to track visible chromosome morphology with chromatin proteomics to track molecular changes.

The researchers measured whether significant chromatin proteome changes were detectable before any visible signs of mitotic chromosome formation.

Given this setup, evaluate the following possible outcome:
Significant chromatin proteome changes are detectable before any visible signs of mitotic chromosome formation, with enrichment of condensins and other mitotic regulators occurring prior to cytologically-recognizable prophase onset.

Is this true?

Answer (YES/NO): NO